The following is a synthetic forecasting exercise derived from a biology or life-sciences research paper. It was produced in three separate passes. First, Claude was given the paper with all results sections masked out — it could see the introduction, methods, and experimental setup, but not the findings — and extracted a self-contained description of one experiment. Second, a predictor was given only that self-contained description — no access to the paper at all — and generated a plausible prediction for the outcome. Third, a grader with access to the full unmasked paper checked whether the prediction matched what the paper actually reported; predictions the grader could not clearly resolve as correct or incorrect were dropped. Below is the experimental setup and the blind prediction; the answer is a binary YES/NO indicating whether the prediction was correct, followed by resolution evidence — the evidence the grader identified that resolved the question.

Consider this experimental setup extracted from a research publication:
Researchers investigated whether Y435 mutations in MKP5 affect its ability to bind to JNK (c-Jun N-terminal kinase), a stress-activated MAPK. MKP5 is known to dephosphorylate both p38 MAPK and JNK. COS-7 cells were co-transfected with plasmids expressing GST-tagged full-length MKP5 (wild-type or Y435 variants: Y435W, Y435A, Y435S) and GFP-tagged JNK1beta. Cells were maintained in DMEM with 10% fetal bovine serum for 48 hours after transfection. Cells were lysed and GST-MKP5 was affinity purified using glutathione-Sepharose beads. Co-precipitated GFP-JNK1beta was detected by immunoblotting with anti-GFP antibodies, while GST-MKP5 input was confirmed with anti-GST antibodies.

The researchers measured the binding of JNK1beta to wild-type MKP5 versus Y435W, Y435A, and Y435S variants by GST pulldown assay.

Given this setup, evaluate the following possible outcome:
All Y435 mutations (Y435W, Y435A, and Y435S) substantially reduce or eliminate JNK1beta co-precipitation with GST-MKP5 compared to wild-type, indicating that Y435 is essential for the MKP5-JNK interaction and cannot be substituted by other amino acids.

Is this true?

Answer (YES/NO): YES